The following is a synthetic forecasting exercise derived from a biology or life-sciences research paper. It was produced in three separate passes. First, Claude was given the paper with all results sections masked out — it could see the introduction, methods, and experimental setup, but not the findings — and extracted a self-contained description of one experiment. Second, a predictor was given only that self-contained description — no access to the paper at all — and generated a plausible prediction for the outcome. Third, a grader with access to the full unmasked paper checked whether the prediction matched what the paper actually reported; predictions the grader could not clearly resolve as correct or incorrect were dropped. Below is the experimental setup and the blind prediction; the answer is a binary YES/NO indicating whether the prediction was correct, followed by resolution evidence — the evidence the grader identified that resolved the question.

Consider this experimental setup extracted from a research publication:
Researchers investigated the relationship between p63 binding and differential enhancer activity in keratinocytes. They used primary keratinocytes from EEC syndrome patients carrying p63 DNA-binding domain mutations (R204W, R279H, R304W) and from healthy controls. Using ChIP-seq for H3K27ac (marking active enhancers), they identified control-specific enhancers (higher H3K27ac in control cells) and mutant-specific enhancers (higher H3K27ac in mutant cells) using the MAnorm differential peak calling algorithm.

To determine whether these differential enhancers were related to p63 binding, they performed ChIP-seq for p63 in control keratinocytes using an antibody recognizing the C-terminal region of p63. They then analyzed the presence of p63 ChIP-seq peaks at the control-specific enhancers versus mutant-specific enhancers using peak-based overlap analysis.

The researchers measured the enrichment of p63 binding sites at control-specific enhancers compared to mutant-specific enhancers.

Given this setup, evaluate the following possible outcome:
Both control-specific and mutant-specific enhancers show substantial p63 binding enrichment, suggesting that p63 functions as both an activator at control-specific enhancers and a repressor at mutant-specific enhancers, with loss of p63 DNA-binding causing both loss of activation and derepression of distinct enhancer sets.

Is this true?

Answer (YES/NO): NO